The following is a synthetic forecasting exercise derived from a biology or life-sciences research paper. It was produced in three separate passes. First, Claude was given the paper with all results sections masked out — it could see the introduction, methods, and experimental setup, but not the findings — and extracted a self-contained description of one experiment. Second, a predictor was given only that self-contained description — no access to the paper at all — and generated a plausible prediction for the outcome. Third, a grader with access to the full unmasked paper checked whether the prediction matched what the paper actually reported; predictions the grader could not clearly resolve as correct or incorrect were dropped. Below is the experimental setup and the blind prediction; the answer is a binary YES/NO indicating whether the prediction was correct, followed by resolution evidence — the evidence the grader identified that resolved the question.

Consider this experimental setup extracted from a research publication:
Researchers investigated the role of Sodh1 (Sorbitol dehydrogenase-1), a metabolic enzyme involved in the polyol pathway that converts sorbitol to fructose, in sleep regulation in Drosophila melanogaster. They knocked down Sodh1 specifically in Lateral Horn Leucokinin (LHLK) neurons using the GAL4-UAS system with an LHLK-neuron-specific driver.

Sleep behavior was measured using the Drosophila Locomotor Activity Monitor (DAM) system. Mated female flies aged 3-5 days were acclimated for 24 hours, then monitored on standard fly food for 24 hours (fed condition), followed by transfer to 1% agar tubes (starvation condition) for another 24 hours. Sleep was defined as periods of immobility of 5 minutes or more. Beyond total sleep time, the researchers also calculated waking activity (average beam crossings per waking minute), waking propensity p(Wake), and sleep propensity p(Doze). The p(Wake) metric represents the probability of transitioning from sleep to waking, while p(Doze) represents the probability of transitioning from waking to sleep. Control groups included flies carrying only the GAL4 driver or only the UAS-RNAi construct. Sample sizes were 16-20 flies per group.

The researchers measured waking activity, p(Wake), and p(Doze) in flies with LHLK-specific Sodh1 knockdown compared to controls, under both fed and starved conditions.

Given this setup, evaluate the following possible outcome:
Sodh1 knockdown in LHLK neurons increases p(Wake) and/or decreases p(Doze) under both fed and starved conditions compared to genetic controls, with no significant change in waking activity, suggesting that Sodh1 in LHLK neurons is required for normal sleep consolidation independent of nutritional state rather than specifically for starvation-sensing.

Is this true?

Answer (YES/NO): NO